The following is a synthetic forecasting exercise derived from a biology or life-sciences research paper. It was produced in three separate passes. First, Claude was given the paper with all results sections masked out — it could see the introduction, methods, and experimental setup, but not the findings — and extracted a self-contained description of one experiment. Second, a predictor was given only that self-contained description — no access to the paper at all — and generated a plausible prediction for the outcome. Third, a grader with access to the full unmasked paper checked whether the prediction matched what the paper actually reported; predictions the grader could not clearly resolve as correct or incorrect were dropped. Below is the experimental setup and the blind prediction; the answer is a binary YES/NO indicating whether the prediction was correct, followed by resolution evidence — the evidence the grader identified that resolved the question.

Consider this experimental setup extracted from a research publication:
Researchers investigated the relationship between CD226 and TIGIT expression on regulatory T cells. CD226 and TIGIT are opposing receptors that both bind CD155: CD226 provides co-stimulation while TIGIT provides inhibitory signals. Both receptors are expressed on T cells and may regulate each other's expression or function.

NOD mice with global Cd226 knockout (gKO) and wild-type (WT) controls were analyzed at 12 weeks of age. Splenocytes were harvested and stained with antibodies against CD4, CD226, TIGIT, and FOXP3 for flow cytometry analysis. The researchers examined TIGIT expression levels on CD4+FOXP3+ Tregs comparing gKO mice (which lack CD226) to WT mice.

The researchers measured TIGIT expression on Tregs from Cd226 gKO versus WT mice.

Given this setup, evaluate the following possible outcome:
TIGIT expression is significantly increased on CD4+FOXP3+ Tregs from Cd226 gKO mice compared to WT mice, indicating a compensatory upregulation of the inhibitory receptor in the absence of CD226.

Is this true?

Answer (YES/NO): NO